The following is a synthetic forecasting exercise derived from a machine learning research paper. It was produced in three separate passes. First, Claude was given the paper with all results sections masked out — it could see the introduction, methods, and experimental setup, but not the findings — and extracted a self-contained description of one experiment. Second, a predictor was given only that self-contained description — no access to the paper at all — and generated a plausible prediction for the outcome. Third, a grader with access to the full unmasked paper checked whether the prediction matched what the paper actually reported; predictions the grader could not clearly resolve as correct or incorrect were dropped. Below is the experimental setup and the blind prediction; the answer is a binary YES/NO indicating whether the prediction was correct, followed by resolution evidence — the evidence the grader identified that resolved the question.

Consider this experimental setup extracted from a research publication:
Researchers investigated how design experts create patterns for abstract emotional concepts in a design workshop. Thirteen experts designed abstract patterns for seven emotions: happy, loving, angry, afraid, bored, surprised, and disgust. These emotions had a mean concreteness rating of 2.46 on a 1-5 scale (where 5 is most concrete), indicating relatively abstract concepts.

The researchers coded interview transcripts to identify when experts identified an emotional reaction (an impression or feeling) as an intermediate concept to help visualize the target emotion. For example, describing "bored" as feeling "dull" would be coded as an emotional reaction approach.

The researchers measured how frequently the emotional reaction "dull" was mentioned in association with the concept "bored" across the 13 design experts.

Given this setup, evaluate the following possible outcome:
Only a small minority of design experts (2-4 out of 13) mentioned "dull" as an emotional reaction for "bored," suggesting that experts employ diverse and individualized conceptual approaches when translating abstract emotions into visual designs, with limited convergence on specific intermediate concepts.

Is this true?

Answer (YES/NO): YES